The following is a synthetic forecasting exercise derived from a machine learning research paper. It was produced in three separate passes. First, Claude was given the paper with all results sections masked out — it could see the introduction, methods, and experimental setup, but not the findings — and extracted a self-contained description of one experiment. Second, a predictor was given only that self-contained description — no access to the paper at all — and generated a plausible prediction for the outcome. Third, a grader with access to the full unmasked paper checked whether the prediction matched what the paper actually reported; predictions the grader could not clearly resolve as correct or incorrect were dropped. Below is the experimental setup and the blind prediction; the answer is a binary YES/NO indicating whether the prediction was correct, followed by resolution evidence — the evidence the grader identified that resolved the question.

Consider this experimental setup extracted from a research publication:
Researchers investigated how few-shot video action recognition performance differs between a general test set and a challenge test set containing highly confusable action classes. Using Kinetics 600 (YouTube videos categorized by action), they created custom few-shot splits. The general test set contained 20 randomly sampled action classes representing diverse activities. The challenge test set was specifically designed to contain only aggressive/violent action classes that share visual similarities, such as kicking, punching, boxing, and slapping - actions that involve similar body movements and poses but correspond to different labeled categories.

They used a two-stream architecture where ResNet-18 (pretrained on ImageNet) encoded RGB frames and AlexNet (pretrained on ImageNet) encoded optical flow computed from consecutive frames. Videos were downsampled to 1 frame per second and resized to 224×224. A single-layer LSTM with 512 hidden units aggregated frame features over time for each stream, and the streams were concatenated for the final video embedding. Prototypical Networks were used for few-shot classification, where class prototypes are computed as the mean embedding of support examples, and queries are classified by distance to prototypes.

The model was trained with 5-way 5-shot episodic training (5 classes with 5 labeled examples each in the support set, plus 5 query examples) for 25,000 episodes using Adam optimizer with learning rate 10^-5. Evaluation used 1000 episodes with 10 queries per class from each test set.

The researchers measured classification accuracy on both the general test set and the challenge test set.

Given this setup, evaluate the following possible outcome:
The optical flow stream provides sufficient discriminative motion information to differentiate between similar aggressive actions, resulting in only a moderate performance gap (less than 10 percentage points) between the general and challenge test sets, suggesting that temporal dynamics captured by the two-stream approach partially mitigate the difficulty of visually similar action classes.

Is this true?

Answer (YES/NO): NO